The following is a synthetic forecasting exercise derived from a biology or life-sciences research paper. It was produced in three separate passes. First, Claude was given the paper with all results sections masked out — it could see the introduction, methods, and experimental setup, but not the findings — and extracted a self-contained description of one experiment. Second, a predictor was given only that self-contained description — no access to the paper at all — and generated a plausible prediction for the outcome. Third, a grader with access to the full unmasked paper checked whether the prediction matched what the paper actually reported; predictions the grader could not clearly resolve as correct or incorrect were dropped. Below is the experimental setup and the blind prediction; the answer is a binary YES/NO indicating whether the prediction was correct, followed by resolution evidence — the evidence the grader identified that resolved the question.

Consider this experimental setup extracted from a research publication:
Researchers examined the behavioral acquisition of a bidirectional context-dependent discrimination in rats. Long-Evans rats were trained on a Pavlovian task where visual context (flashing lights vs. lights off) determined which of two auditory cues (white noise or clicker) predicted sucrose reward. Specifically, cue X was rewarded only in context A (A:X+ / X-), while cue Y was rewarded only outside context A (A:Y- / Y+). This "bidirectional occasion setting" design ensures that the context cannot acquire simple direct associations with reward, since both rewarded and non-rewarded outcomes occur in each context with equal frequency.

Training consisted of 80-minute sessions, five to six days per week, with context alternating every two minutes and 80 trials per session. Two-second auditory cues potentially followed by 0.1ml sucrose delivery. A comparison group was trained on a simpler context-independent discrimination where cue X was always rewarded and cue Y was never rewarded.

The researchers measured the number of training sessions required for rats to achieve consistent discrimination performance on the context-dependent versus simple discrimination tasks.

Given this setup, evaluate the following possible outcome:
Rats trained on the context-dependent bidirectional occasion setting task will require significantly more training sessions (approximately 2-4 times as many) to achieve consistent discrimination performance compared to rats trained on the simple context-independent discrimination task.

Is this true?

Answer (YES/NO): YES